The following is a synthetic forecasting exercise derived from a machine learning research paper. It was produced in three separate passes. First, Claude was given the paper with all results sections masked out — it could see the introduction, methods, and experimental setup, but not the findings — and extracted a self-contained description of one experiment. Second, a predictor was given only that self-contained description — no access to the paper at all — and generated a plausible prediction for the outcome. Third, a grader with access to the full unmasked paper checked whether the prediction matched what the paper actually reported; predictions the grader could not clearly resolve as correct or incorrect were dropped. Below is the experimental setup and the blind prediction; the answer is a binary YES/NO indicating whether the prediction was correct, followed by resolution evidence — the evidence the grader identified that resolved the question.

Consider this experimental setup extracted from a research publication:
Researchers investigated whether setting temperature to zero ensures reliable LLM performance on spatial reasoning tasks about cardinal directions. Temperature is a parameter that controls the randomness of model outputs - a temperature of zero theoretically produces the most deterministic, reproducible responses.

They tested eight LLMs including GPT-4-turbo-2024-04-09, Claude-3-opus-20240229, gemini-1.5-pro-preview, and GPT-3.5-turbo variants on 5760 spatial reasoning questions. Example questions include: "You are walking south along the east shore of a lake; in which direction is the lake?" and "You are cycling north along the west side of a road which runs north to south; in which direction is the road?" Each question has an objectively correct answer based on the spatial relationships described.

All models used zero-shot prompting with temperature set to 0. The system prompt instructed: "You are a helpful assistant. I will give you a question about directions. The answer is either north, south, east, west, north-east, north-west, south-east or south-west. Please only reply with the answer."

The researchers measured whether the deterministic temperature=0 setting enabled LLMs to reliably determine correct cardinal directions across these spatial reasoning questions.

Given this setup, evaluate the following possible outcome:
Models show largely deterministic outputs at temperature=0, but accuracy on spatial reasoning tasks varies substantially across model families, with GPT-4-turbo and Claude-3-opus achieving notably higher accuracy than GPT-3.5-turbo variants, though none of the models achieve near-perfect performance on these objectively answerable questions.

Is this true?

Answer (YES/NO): NO